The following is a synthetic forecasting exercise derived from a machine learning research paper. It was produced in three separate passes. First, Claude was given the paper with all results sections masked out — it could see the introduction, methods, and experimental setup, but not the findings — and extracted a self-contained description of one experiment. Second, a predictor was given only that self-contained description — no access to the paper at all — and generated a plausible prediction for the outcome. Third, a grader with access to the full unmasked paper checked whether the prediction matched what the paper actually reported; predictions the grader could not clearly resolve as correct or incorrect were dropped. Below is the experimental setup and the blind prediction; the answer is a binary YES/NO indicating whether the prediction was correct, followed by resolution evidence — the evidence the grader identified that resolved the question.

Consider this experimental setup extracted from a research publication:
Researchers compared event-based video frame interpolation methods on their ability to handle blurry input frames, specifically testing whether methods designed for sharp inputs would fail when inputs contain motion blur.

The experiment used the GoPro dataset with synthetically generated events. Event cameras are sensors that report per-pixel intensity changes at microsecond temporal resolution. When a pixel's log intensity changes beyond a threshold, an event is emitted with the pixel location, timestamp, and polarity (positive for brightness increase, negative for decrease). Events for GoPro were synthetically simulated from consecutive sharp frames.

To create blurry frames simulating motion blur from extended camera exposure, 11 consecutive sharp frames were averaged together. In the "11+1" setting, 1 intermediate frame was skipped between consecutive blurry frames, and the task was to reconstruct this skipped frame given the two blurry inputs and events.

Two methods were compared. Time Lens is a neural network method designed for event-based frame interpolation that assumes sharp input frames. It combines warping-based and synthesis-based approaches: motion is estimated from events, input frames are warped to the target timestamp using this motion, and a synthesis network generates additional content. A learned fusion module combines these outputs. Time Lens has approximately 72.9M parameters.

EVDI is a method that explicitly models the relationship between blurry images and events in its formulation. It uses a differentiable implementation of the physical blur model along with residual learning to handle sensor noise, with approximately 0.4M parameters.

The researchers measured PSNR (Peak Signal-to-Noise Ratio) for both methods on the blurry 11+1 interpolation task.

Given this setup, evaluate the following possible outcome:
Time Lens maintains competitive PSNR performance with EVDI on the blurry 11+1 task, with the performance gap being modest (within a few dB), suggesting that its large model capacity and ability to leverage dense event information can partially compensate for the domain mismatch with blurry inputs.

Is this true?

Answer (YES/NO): NO